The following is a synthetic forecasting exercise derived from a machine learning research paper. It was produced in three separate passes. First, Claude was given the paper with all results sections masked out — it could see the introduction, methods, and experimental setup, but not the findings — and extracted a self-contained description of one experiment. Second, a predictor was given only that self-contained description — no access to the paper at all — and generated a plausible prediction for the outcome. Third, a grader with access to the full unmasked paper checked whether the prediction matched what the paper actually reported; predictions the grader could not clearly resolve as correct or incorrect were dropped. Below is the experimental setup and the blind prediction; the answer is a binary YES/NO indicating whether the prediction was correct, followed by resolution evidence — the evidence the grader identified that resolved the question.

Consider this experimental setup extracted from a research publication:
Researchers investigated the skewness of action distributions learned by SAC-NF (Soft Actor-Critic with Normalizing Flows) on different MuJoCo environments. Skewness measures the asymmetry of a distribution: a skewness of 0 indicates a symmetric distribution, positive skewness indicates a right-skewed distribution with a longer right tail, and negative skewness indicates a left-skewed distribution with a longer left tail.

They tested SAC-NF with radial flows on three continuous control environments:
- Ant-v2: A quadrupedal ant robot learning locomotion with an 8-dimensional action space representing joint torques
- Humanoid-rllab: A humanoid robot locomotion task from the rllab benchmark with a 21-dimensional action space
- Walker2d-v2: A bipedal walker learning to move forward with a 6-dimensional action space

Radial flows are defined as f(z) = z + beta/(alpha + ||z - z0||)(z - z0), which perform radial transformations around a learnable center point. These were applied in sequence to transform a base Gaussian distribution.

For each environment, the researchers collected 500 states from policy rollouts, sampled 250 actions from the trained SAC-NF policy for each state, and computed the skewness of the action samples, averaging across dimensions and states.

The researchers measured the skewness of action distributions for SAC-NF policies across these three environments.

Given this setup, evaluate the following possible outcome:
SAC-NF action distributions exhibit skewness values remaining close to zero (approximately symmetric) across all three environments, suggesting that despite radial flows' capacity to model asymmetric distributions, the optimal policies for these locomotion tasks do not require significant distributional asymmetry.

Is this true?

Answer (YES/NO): NO